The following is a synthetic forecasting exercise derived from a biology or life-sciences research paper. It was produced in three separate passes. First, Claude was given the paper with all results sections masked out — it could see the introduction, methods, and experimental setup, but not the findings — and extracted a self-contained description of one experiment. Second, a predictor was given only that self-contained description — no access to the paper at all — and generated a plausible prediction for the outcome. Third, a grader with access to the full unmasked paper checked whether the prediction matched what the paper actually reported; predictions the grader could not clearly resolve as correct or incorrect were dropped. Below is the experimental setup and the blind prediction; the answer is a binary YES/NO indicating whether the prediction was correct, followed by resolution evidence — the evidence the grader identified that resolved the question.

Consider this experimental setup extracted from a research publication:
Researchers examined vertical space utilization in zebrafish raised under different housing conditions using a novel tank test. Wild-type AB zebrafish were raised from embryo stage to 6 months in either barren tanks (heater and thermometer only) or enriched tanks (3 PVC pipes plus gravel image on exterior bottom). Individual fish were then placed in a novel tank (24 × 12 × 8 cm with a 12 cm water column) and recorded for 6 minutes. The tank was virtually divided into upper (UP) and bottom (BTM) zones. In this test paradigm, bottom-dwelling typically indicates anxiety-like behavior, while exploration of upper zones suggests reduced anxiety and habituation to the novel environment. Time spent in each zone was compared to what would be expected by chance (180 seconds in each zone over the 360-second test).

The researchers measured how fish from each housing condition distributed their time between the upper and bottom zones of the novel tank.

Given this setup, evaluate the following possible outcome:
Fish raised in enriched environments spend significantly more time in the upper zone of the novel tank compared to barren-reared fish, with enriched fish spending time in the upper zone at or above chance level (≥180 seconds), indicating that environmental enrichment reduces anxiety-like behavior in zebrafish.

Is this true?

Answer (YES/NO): NO